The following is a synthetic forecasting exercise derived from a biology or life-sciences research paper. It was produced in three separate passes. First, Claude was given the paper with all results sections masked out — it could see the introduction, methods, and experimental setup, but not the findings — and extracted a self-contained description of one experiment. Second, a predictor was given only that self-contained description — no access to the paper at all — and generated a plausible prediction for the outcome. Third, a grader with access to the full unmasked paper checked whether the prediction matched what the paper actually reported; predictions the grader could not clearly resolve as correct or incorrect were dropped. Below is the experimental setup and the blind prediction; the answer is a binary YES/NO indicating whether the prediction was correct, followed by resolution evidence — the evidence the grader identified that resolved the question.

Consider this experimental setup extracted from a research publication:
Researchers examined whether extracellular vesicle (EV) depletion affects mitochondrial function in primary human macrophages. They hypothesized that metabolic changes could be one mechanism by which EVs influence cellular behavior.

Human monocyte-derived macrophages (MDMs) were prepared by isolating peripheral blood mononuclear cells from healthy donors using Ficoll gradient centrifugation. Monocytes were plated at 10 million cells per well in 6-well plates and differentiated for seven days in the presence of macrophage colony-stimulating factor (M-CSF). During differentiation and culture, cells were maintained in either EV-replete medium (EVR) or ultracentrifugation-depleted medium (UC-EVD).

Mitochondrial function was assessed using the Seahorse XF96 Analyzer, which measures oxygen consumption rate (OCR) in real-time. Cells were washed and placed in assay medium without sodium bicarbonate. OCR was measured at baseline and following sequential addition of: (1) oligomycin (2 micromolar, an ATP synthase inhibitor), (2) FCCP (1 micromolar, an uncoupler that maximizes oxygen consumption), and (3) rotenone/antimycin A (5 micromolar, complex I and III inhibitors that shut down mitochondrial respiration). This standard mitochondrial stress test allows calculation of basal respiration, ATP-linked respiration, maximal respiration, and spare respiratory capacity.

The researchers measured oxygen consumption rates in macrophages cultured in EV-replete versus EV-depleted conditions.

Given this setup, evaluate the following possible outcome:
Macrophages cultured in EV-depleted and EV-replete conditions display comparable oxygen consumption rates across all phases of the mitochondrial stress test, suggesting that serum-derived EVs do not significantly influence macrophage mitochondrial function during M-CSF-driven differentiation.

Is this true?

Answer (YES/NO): NO